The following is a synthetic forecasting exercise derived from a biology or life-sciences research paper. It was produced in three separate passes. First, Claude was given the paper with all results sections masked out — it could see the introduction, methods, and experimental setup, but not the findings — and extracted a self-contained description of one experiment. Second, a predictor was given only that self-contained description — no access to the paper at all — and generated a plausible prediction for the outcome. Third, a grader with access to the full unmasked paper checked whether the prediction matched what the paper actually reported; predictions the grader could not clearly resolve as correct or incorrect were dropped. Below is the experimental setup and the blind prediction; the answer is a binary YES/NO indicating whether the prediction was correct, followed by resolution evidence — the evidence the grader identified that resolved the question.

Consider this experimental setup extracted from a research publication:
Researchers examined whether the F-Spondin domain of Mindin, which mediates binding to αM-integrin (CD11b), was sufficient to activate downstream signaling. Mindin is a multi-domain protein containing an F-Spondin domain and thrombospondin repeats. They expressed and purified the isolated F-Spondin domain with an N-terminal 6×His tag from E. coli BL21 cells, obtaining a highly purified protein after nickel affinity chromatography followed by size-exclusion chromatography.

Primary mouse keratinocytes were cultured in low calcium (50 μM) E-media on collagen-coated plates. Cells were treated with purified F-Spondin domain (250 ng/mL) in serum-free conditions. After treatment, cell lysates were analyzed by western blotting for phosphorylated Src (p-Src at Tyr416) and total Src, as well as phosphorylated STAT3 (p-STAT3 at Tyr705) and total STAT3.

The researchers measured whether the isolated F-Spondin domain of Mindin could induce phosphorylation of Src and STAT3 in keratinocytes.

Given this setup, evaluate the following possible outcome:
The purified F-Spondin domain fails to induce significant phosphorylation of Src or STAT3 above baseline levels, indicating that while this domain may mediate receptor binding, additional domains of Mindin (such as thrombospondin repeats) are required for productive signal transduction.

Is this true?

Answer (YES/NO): NO